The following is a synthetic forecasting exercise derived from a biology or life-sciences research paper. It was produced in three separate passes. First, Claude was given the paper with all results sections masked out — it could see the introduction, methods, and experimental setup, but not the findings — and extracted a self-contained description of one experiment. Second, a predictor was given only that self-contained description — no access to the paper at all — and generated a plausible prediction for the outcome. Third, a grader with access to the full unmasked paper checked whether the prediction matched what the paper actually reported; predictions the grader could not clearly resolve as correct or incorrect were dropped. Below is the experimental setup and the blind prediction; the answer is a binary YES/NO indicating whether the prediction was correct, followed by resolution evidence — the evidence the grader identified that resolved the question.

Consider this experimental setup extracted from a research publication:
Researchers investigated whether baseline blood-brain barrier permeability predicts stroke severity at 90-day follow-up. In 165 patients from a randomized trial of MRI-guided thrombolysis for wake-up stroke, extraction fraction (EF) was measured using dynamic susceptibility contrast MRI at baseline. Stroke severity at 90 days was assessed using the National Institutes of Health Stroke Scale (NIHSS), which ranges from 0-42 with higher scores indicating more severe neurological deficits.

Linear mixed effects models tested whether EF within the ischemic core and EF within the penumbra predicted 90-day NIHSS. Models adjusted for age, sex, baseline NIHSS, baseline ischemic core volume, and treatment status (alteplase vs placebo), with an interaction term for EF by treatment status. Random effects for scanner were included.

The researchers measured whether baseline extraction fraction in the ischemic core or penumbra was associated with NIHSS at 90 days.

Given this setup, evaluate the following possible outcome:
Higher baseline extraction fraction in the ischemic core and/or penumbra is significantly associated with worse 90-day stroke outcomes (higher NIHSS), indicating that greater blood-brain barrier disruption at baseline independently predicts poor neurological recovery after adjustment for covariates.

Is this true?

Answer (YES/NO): NO